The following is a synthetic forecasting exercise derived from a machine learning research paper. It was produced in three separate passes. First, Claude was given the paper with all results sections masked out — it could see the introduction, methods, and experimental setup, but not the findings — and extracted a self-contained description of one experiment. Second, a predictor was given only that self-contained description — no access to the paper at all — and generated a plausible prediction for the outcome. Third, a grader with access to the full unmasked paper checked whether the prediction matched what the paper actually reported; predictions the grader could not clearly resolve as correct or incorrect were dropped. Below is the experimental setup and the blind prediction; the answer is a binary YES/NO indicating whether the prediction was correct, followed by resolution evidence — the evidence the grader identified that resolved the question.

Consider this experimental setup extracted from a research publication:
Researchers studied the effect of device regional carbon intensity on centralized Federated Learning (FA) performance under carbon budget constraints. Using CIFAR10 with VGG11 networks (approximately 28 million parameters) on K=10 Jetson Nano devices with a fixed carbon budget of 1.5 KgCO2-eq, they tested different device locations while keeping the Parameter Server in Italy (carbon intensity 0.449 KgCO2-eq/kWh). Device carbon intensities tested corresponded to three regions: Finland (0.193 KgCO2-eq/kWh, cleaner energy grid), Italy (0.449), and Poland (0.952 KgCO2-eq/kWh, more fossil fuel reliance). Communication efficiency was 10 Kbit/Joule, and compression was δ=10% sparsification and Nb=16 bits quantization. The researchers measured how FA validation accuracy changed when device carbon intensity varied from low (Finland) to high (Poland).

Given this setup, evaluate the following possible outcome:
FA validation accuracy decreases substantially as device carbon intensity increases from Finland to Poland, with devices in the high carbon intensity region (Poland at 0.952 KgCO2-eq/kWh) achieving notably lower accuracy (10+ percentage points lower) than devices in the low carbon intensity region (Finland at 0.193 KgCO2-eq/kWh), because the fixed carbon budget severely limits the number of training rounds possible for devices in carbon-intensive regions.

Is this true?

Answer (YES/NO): YES